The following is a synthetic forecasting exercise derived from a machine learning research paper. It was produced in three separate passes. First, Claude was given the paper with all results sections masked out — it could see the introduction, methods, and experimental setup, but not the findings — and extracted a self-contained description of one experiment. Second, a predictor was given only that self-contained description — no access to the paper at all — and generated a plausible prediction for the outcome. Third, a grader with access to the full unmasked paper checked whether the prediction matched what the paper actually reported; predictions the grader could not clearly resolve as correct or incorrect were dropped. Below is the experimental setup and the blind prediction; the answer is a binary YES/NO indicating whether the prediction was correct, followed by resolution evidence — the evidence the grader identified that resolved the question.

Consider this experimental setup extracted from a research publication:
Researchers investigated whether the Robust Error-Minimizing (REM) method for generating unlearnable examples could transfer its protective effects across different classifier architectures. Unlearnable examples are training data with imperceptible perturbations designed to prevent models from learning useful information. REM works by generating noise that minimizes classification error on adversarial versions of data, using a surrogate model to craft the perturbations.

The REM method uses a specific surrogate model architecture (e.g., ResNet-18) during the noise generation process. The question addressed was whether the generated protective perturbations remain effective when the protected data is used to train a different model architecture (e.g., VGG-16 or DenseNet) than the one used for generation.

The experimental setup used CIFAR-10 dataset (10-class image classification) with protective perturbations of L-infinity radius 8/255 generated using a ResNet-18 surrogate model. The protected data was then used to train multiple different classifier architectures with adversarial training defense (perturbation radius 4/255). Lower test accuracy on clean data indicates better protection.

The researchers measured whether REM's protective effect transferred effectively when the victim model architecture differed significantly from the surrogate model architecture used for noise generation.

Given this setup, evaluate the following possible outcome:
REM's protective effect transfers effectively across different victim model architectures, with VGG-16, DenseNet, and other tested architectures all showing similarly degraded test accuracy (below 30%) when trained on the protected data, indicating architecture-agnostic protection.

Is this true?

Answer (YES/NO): NO